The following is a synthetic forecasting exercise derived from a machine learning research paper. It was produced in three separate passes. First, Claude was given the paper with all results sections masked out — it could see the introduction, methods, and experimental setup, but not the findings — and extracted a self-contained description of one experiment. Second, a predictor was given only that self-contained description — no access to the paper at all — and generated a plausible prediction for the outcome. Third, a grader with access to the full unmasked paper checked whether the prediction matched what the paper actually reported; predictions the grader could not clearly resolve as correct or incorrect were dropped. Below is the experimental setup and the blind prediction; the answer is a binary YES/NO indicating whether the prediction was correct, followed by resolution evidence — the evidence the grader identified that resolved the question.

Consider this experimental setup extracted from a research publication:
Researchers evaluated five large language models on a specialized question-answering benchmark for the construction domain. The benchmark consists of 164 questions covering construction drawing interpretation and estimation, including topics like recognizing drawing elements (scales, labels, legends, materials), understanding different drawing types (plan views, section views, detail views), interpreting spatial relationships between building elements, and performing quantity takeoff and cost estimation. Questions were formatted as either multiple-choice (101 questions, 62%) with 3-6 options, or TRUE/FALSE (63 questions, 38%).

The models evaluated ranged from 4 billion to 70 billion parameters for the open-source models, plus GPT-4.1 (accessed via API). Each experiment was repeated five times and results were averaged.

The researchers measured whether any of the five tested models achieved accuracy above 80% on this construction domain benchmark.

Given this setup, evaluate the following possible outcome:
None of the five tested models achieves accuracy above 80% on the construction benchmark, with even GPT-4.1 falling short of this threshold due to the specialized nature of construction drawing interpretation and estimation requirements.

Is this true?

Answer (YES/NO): YES